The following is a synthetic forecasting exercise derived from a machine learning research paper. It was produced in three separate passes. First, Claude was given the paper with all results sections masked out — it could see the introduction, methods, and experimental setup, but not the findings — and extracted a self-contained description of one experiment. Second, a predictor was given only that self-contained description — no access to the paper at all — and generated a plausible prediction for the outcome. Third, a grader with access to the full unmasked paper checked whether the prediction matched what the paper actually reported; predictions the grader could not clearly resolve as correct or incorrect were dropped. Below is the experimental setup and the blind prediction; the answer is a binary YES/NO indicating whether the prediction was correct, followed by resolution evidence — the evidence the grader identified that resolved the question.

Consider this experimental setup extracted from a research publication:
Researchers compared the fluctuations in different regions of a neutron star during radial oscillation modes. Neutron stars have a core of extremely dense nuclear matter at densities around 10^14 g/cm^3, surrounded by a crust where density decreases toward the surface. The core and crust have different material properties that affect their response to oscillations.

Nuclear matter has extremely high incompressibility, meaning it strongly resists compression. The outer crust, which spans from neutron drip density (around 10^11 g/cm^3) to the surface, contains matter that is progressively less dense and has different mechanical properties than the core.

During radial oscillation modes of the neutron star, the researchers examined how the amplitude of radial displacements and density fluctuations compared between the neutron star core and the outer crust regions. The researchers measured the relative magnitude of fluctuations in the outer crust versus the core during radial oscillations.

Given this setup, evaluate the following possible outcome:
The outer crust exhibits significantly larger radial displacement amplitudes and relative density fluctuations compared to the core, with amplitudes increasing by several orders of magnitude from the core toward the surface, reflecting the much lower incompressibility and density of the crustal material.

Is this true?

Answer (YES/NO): NO